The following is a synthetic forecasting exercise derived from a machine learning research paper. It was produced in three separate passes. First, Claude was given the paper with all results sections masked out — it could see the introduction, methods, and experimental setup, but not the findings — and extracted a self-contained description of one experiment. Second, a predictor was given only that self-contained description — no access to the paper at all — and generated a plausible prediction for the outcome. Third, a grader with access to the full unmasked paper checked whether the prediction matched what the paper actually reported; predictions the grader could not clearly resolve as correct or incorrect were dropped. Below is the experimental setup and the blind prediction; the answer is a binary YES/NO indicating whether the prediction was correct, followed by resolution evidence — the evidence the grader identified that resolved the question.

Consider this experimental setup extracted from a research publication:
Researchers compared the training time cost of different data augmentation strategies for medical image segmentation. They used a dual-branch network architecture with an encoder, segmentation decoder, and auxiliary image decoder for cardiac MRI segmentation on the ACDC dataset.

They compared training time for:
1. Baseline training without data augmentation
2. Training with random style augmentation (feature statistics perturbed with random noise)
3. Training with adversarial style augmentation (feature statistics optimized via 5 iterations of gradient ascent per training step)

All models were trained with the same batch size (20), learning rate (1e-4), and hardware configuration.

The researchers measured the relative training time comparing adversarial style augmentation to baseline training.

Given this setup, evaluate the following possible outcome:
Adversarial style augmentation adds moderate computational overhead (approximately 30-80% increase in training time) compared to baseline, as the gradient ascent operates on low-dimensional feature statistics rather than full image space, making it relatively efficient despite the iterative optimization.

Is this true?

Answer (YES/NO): YES